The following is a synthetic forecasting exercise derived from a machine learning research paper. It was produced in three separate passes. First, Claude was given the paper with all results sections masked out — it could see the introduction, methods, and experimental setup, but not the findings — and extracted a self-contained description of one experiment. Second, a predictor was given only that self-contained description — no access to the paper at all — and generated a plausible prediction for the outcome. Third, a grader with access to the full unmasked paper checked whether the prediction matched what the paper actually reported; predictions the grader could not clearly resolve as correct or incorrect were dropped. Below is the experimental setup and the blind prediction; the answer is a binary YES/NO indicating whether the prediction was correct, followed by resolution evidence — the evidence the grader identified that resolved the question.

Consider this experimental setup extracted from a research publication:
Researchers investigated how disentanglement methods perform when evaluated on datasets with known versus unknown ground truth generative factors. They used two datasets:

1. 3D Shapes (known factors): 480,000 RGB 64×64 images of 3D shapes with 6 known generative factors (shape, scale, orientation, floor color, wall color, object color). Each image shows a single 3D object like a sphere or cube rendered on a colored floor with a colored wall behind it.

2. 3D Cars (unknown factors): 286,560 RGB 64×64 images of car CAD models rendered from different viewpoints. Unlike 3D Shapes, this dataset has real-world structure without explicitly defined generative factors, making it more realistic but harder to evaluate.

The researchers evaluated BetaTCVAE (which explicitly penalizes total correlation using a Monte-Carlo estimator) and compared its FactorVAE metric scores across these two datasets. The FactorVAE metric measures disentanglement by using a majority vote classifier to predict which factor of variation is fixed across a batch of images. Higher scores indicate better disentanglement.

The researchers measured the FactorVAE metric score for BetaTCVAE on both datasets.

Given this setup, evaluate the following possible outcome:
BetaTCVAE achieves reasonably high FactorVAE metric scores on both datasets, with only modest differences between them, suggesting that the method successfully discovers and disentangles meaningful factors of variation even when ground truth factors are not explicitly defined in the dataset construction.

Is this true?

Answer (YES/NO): YES